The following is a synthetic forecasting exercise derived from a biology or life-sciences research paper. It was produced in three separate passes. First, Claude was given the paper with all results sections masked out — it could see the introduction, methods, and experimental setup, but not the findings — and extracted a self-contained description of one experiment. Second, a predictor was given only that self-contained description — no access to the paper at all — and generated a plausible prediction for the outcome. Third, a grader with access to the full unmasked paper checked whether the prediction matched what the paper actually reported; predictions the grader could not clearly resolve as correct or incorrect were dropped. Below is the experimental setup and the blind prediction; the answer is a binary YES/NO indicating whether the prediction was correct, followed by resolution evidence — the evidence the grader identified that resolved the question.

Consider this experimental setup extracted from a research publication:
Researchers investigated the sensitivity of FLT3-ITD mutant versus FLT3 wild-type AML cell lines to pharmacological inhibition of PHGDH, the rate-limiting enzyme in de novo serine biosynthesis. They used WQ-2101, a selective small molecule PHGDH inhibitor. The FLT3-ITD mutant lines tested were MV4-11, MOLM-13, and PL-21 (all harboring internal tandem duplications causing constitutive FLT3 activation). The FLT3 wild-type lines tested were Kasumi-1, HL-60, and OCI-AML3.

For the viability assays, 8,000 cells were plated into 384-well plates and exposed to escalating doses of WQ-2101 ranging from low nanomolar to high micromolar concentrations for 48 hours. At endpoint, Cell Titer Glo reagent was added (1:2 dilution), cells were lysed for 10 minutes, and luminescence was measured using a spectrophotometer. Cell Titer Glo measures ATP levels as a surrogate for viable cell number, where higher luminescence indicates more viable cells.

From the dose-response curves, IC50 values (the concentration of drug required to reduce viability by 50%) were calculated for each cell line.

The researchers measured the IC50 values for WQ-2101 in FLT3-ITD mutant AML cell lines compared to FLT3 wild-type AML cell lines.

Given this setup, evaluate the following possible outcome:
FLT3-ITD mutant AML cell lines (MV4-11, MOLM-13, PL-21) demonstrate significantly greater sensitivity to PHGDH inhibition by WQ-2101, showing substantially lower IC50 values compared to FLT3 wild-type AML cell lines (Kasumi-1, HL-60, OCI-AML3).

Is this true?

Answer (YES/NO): YES